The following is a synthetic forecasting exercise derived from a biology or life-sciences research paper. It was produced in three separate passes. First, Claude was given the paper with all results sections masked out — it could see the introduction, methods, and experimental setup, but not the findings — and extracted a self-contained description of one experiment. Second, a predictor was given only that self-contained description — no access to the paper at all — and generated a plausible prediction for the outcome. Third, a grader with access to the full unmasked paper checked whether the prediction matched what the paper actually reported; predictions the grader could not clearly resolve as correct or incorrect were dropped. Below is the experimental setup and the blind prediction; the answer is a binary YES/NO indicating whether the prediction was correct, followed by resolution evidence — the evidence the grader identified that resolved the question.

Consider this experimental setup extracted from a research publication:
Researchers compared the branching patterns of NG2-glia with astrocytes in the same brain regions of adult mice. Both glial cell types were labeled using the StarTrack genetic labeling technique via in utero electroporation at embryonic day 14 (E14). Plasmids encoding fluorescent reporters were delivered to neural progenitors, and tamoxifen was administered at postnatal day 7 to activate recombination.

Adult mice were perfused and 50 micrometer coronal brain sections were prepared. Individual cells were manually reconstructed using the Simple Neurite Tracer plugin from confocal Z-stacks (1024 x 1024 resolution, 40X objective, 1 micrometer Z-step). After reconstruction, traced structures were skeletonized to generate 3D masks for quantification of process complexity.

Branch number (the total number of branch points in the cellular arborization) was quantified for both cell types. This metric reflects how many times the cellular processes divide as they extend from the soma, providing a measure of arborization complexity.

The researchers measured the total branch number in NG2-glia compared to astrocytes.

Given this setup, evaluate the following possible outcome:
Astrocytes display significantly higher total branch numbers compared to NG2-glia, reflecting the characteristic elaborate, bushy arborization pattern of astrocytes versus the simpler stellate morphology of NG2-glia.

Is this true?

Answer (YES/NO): YES